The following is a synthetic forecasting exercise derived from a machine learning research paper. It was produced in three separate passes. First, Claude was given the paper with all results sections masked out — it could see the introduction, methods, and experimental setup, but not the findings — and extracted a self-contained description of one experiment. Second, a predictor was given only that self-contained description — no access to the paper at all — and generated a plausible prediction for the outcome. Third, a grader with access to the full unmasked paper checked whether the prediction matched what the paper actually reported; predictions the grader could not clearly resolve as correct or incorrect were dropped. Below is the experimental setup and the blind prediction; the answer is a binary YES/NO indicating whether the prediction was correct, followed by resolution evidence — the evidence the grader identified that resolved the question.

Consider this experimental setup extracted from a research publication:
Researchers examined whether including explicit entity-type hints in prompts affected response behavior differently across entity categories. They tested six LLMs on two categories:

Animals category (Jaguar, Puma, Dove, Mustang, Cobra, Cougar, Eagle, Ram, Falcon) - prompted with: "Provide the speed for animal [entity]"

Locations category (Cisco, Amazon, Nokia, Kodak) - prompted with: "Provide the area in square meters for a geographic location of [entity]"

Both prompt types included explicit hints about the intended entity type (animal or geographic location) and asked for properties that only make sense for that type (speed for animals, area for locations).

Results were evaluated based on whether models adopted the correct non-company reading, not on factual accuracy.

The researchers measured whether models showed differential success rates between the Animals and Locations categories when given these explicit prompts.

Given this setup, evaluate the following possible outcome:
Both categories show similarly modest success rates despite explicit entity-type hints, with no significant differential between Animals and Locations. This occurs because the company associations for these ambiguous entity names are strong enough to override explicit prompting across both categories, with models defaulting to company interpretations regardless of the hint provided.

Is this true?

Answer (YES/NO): NO